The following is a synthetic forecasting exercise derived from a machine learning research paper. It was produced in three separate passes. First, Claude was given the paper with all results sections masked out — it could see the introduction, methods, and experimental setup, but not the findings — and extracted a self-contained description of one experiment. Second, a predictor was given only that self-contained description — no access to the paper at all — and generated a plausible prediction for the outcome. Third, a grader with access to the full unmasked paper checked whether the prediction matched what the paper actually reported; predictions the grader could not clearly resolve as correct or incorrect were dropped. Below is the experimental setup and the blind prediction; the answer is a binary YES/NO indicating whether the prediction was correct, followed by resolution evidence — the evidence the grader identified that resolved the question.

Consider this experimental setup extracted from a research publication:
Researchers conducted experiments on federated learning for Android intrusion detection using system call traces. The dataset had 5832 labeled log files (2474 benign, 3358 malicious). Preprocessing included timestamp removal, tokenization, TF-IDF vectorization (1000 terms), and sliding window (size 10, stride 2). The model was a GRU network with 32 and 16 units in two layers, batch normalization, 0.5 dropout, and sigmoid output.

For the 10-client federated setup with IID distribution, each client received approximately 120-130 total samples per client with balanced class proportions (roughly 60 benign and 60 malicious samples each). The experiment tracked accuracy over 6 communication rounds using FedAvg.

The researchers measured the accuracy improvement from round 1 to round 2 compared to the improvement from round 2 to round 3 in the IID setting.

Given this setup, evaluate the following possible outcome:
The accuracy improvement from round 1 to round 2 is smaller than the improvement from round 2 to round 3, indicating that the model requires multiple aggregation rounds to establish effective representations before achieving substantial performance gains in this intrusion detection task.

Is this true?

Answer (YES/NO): NO